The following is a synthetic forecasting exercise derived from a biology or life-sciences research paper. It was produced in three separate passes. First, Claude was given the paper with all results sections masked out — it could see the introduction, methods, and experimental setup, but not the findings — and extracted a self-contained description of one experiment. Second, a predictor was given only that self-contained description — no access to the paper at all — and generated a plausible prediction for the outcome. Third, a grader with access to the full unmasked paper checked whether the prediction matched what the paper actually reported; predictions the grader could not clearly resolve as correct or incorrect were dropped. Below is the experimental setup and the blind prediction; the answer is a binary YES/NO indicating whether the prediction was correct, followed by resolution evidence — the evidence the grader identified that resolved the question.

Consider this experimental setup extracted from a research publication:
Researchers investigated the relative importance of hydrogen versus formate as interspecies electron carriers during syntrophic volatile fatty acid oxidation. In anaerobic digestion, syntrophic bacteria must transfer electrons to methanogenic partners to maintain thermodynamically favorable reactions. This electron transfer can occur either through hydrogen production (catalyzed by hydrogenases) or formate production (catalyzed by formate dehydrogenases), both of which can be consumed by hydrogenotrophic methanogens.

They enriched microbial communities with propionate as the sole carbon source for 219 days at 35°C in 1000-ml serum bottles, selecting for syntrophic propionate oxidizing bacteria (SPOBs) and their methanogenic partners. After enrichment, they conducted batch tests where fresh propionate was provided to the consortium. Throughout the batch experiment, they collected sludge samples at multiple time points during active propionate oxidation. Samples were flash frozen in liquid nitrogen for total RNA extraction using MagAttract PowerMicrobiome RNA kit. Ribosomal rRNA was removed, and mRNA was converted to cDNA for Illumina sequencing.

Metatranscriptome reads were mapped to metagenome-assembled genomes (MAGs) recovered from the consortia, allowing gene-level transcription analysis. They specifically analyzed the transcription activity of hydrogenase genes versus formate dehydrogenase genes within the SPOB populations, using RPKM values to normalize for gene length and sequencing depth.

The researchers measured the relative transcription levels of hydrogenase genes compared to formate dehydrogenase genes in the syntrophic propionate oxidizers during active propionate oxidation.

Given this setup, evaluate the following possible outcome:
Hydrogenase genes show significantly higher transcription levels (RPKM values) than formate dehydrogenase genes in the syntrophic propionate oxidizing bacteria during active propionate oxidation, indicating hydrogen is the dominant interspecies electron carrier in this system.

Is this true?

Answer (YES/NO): NO